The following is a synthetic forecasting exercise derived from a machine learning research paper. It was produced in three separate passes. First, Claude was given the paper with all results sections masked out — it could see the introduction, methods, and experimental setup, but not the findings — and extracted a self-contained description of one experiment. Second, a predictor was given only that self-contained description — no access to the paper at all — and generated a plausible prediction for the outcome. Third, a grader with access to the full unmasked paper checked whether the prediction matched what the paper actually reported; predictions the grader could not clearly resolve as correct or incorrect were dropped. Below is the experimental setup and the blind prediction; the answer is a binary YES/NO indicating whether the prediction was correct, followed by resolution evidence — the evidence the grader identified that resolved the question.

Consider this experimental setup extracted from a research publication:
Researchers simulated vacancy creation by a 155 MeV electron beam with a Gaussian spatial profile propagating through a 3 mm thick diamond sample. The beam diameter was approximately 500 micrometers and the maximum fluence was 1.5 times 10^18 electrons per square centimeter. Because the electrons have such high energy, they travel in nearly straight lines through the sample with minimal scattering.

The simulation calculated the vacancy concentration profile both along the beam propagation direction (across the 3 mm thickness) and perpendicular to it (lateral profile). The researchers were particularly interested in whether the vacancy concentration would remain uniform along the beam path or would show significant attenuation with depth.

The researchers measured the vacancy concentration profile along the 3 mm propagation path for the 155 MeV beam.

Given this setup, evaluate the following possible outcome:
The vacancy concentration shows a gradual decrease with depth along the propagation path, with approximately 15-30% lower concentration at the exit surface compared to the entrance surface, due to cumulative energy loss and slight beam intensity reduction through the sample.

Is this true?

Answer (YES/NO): NO